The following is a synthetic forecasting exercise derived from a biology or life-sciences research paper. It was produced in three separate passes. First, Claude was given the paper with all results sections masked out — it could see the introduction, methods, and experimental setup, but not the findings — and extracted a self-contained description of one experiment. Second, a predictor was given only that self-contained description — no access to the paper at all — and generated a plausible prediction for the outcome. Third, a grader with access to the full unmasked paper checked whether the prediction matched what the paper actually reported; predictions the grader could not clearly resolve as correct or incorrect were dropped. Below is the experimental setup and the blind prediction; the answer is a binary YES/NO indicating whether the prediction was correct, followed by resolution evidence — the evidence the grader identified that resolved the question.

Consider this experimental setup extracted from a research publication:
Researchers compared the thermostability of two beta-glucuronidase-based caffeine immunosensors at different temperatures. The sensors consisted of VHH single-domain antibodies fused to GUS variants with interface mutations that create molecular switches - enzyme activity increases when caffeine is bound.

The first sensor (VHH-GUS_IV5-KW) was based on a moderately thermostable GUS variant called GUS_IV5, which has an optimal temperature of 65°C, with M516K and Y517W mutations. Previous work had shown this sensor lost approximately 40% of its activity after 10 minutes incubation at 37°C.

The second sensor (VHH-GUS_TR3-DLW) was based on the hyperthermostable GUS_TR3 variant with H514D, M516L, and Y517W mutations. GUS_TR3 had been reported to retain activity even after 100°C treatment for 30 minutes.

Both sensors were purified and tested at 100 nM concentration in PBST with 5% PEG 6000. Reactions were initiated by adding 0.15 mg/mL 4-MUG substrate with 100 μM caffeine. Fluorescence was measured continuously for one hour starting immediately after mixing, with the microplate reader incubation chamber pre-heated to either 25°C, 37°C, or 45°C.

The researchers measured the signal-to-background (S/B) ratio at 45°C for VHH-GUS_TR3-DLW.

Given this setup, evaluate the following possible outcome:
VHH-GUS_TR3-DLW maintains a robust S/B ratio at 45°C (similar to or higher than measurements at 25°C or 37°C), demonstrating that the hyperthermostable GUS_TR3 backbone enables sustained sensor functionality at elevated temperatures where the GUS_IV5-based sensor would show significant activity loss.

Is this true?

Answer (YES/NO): YES